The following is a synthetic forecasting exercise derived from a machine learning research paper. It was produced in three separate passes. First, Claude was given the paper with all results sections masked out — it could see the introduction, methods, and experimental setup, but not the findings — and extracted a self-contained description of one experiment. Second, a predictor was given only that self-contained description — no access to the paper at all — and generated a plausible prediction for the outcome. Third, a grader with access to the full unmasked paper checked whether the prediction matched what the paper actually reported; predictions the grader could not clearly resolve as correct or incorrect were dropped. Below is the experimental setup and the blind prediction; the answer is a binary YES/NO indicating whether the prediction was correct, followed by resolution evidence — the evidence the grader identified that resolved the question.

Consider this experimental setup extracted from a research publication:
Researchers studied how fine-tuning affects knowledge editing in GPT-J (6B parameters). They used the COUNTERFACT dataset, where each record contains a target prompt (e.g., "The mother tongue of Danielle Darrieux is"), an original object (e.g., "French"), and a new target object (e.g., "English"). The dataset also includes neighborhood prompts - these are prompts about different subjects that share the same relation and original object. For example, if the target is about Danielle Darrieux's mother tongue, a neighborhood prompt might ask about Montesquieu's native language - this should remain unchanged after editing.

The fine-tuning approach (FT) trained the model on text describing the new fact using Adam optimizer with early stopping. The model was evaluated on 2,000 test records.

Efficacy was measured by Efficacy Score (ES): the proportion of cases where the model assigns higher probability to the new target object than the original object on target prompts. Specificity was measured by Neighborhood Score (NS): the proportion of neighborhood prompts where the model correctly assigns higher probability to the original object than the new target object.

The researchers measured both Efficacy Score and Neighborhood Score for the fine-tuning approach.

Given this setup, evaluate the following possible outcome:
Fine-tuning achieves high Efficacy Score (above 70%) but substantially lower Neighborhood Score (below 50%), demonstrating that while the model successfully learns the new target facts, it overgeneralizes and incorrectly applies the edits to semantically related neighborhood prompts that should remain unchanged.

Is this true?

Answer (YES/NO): YES